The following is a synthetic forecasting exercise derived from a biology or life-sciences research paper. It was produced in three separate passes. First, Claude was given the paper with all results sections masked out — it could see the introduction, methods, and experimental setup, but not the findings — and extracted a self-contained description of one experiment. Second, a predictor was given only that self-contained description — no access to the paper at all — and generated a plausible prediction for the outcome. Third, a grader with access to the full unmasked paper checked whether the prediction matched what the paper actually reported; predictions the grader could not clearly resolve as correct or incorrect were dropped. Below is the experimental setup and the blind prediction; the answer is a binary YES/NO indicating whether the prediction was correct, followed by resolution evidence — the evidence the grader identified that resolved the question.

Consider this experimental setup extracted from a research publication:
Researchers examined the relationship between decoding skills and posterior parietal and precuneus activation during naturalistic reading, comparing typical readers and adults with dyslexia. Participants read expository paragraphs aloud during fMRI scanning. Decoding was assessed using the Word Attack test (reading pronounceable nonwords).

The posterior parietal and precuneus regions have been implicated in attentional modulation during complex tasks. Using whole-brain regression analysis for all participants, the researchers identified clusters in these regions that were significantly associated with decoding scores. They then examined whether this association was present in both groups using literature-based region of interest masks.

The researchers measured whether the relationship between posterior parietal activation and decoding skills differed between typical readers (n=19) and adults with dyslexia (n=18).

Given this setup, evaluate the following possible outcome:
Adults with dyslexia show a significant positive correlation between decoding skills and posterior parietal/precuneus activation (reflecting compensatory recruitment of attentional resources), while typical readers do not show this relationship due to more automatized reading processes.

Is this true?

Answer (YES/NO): NO